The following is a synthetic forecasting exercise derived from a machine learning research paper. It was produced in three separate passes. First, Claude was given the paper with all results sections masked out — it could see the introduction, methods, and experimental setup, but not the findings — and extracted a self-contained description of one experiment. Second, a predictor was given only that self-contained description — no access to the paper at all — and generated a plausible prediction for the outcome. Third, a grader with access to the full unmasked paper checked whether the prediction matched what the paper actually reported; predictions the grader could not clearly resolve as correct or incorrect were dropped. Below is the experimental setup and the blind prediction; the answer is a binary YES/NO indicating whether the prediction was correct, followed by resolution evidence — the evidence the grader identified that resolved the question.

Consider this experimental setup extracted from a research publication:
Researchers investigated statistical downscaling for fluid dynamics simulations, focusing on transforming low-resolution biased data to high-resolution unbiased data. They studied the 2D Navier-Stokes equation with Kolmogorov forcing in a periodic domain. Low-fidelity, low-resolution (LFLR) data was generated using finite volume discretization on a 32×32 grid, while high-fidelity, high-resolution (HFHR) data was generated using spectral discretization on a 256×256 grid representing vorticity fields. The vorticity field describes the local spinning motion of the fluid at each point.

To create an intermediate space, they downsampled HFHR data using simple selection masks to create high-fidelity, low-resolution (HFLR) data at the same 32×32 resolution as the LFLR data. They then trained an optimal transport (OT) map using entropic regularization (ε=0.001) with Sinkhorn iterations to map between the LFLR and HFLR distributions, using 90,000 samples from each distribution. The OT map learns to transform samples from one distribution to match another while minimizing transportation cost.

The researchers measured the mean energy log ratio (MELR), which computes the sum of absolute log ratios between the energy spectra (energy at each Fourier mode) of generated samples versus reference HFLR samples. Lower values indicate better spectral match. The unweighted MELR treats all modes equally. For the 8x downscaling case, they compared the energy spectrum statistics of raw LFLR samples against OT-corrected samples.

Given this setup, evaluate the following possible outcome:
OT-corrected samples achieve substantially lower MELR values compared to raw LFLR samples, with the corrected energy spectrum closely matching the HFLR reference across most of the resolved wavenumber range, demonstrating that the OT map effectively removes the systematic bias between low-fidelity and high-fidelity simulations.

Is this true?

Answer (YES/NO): YES